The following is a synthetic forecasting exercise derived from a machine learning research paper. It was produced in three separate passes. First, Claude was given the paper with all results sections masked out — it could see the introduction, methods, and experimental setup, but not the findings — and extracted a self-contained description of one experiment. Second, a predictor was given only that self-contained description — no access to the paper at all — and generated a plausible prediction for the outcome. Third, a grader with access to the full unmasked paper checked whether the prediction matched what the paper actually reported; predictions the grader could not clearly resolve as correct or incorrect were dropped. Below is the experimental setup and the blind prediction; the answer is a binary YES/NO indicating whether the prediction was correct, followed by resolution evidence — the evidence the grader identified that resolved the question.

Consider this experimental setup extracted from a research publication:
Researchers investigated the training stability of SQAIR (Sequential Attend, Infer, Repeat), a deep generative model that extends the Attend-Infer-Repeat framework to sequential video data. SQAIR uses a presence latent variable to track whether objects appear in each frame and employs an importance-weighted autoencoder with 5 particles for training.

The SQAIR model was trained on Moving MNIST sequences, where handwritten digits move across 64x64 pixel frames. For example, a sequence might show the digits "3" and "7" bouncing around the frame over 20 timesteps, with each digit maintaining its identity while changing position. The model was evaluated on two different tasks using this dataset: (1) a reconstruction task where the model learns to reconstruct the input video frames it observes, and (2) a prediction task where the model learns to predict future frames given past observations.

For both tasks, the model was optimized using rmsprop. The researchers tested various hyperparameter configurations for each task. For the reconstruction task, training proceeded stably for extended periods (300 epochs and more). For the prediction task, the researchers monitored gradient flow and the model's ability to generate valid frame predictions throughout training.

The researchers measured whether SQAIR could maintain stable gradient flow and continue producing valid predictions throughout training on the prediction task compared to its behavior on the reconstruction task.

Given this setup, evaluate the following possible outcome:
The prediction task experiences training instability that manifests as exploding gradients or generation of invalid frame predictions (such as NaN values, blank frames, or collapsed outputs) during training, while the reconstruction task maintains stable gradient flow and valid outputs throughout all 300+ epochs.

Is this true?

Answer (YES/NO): NO